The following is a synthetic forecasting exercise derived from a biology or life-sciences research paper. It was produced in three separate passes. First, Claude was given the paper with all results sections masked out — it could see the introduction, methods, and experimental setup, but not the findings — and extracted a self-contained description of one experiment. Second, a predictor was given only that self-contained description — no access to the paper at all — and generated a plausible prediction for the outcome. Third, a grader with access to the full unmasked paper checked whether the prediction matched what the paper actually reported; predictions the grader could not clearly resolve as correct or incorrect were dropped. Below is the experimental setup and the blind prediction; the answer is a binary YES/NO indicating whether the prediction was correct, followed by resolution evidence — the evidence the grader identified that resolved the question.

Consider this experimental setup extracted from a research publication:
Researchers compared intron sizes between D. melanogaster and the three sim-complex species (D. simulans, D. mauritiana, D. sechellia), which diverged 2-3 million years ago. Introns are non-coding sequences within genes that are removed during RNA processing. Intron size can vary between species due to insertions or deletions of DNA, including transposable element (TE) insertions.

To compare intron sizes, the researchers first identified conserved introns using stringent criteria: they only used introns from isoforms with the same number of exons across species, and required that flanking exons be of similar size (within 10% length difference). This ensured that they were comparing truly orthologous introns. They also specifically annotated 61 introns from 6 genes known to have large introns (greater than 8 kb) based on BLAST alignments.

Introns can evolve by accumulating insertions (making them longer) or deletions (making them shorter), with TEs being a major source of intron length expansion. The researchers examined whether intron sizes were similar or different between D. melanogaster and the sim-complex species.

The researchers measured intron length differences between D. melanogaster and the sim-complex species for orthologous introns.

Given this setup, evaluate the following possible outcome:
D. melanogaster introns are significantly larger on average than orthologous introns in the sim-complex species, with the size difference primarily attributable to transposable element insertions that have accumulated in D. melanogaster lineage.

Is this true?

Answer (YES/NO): YES